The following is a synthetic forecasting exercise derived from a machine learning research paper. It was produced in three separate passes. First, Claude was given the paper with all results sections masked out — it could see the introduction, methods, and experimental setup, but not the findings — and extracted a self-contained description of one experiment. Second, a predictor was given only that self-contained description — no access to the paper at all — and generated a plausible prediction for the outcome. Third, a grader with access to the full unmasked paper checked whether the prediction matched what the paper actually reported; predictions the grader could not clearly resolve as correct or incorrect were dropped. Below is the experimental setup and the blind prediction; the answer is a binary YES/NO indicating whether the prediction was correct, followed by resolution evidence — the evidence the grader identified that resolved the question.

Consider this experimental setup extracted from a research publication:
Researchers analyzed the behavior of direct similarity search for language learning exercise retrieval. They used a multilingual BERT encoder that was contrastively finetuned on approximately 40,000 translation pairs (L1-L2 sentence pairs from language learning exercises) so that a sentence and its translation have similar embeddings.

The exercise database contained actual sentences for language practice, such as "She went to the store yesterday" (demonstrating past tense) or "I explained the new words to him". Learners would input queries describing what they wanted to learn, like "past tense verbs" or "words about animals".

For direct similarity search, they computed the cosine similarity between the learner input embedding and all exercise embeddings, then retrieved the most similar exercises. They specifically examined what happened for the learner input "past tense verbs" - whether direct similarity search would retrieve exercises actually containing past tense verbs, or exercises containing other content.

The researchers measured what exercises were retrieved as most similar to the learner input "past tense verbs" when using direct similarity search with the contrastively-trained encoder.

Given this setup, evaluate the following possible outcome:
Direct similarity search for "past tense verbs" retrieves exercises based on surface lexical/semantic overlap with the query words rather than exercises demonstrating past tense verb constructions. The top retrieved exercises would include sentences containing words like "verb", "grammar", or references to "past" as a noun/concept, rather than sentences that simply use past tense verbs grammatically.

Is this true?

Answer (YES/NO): YES